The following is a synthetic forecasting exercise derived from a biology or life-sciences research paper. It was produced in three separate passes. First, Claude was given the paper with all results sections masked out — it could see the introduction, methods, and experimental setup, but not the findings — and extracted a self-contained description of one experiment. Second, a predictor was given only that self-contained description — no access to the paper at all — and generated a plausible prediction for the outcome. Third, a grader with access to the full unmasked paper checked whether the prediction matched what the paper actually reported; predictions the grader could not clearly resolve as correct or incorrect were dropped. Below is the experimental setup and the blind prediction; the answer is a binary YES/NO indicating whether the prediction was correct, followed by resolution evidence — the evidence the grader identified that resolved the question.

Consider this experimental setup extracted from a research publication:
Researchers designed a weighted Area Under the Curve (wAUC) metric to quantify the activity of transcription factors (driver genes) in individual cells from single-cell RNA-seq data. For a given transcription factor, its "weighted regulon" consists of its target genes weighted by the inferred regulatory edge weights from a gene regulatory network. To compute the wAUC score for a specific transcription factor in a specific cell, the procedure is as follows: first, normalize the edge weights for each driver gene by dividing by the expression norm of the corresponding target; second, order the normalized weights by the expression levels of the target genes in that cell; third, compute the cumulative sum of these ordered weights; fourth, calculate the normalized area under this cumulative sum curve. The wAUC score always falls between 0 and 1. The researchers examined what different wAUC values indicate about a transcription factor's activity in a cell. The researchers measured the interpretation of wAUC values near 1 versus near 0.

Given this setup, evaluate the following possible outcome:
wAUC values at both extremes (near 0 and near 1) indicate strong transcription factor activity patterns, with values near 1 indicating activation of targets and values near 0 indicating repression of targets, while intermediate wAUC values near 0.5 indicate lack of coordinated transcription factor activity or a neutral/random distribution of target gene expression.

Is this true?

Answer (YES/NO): NO